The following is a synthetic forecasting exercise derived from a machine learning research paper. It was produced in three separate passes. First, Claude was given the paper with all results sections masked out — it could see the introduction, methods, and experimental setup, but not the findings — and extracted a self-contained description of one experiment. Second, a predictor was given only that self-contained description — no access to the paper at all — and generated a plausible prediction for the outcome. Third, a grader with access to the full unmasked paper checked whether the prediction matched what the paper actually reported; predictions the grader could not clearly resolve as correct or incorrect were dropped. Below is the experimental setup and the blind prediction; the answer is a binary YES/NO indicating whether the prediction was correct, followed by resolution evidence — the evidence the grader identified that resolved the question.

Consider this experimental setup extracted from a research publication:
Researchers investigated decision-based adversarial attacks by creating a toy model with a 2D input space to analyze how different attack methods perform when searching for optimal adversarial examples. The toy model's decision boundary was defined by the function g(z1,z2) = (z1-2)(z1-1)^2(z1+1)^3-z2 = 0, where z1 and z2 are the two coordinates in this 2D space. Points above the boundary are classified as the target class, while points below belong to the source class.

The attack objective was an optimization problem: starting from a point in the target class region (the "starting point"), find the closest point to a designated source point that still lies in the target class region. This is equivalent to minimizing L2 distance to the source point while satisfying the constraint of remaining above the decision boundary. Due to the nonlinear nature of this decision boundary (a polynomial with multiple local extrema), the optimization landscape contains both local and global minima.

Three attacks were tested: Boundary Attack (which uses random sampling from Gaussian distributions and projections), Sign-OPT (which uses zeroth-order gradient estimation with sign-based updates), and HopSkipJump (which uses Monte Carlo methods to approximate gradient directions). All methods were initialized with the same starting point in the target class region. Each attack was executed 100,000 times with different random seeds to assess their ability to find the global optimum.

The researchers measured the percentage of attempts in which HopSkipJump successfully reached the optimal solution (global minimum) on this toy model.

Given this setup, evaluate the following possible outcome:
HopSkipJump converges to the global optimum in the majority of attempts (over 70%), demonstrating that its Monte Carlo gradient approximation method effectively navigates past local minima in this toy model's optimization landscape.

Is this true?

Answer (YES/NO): NO